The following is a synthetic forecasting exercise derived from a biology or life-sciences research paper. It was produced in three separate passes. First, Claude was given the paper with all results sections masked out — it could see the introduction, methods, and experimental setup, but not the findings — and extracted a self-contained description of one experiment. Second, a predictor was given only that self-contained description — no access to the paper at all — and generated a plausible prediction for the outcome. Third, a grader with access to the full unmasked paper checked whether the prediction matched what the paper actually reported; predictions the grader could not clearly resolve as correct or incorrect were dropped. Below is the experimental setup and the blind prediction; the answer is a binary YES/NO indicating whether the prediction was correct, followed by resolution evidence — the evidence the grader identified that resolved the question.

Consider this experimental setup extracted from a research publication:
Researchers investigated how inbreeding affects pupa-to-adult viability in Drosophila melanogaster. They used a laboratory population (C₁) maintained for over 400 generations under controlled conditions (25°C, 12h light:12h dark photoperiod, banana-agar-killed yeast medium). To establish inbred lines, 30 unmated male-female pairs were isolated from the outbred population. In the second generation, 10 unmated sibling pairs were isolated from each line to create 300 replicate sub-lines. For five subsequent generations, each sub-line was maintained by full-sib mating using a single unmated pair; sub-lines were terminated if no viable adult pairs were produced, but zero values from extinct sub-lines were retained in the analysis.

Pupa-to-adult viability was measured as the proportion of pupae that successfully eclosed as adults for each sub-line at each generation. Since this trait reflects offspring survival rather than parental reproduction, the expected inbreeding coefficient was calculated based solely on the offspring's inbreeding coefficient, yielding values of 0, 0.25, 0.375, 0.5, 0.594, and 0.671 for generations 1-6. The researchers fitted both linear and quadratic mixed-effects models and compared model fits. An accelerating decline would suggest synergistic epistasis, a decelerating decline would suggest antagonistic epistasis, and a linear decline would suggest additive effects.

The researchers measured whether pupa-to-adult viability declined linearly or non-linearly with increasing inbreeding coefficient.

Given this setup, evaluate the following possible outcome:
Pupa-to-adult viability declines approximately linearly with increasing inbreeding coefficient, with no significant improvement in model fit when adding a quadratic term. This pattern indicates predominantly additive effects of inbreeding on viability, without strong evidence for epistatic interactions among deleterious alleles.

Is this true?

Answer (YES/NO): NO